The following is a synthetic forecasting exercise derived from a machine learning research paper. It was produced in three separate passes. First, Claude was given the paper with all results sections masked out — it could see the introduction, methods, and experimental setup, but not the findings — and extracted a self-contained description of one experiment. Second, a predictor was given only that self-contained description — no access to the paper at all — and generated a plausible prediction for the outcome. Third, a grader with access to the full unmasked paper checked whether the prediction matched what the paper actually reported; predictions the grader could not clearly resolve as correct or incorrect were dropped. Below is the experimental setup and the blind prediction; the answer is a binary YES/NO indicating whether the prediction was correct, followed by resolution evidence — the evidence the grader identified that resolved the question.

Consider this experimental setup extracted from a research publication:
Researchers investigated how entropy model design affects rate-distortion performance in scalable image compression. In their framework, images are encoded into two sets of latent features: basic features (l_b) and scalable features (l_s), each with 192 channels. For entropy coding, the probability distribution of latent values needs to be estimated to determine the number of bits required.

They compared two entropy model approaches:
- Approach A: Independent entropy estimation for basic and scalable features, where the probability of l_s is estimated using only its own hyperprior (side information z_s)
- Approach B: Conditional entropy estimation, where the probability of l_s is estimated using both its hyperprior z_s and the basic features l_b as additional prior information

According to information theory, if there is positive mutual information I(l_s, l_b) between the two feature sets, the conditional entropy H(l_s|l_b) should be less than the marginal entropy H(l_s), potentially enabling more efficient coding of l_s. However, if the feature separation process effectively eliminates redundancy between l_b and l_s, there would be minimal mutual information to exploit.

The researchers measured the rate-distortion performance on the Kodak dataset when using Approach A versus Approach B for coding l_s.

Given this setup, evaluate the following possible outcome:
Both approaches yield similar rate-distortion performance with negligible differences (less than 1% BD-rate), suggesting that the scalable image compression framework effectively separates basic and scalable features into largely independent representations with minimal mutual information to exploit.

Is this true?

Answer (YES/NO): NO